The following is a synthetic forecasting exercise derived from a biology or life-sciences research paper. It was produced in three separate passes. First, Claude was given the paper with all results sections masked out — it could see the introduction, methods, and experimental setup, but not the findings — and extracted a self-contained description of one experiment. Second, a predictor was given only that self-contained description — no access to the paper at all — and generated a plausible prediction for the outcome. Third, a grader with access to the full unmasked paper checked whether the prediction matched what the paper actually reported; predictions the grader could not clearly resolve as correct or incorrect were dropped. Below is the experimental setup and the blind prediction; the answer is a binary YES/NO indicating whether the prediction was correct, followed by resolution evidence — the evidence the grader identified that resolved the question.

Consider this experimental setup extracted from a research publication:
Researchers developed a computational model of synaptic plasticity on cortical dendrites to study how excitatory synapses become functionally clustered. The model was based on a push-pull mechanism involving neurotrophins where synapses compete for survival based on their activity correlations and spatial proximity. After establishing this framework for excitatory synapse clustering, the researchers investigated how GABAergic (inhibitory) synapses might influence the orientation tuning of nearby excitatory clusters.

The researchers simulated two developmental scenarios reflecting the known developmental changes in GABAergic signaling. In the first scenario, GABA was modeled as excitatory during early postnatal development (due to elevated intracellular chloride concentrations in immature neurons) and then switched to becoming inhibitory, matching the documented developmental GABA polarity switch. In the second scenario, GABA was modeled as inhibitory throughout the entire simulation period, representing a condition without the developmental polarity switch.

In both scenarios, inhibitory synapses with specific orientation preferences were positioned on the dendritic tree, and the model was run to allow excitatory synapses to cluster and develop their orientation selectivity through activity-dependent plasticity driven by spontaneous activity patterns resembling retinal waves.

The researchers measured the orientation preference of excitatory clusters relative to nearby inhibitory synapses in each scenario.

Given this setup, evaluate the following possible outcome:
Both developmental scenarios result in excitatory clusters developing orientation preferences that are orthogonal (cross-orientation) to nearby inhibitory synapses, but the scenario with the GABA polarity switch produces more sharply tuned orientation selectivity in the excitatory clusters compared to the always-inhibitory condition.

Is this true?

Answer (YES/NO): NO